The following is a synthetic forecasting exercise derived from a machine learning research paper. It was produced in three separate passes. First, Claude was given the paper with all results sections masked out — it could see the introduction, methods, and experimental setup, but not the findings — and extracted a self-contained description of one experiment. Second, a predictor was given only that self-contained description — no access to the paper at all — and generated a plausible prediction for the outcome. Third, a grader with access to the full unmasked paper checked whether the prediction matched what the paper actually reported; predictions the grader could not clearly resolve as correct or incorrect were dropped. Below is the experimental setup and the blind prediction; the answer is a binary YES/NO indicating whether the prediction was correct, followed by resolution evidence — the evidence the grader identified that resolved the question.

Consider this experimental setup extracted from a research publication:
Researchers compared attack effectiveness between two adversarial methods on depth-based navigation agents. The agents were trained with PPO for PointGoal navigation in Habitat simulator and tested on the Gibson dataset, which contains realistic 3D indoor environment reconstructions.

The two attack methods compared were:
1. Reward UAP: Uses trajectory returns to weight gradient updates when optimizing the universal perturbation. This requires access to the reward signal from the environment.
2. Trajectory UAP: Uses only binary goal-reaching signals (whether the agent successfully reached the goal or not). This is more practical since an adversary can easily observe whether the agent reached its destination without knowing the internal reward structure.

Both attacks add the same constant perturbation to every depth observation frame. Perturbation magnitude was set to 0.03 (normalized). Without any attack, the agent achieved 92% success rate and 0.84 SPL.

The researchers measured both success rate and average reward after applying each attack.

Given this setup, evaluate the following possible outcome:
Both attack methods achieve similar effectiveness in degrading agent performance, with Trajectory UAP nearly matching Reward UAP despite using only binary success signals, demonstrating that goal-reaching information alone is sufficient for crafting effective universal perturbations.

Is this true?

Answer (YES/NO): NO